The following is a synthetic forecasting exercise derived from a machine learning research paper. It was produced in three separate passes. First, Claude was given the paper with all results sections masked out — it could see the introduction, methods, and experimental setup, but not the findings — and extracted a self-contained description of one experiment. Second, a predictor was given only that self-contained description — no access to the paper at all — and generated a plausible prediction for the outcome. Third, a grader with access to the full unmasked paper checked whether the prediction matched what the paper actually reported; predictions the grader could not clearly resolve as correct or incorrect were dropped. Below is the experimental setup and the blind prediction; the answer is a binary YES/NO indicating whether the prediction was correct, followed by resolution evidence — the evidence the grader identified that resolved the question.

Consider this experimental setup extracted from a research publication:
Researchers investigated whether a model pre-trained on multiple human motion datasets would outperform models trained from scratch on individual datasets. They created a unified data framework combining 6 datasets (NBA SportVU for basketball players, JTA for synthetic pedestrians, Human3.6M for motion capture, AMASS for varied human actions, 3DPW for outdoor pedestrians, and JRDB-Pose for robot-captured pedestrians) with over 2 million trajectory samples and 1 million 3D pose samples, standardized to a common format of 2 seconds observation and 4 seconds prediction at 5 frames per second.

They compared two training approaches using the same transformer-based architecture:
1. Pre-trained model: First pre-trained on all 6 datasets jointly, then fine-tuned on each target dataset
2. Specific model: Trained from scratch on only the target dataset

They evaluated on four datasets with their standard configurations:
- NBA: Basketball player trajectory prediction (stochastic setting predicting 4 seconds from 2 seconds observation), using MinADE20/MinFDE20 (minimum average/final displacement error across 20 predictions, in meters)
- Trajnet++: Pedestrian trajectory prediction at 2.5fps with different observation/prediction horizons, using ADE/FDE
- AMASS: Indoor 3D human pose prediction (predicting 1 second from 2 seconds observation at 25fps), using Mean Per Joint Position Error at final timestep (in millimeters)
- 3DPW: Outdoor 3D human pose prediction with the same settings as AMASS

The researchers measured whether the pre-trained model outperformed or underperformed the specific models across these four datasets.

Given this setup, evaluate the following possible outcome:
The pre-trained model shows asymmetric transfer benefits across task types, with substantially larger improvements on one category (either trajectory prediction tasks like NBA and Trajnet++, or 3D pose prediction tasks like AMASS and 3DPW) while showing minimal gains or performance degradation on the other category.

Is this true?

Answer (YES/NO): NO